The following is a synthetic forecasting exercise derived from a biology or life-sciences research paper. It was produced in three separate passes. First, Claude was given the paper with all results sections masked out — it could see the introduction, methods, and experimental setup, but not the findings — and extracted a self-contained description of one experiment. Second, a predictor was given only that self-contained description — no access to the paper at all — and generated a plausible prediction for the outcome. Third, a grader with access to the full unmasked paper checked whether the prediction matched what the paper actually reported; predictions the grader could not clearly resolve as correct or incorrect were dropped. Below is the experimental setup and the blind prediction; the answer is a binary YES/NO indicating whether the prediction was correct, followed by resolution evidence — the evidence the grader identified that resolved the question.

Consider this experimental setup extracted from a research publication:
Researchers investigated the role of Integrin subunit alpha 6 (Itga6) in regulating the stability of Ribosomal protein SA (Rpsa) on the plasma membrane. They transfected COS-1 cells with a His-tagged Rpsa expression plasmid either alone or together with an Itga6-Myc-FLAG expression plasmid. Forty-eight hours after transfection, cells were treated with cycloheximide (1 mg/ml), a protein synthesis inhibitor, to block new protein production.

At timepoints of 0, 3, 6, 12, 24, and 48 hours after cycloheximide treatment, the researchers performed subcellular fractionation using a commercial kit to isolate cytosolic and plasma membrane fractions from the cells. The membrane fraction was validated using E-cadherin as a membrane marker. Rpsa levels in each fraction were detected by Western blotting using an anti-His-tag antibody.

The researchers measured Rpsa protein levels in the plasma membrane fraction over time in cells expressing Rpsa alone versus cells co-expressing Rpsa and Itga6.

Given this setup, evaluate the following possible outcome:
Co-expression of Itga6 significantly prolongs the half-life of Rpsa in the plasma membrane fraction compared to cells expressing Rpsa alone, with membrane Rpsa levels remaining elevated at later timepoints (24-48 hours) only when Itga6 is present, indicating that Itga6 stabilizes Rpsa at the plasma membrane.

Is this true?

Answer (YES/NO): YES